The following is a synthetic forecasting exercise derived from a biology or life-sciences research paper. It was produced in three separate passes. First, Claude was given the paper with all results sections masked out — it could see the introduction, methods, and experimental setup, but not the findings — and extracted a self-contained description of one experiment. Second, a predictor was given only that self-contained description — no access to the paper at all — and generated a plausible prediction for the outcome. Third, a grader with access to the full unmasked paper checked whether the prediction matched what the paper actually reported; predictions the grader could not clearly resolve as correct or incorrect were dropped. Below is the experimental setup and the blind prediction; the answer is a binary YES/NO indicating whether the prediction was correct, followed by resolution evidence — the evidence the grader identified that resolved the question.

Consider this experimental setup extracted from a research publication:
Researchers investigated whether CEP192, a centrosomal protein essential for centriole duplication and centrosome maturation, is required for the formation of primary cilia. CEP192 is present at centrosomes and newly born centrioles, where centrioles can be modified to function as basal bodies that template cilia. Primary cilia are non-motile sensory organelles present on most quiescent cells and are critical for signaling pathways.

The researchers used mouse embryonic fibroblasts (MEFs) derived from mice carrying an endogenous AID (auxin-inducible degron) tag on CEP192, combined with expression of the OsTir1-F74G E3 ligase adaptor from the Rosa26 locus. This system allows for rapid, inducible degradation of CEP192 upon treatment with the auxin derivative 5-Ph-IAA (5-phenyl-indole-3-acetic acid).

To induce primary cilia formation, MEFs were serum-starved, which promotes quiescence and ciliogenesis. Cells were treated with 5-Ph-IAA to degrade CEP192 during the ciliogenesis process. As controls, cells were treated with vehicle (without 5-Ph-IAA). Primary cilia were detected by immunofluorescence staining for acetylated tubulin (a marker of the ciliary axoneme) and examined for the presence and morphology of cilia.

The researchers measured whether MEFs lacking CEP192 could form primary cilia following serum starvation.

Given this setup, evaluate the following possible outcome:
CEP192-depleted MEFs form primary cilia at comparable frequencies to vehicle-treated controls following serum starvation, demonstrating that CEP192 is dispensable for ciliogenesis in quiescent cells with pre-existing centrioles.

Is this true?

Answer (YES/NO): YES